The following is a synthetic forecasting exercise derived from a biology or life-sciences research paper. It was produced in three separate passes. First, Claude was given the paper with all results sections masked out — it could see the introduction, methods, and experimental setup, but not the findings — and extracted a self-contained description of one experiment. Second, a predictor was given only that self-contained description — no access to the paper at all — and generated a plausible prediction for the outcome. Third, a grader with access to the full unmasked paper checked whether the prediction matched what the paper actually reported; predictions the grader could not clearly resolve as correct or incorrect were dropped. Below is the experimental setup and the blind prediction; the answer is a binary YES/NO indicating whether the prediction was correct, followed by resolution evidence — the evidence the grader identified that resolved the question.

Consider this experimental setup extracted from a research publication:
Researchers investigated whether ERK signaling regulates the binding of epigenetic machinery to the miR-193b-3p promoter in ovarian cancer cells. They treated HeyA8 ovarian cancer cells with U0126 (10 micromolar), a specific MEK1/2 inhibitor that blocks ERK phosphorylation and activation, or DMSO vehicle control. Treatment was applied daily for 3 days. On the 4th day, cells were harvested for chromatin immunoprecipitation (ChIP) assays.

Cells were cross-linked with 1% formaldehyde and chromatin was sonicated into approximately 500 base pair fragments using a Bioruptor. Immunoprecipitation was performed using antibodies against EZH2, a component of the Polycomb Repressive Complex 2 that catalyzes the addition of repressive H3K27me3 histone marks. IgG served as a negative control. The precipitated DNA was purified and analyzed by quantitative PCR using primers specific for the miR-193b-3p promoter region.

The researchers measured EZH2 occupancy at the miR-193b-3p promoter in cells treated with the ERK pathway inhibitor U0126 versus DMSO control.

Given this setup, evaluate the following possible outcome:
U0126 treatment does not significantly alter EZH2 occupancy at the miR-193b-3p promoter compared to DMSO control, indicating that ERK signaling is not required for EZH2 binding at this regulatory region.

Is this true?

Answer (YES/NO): NO